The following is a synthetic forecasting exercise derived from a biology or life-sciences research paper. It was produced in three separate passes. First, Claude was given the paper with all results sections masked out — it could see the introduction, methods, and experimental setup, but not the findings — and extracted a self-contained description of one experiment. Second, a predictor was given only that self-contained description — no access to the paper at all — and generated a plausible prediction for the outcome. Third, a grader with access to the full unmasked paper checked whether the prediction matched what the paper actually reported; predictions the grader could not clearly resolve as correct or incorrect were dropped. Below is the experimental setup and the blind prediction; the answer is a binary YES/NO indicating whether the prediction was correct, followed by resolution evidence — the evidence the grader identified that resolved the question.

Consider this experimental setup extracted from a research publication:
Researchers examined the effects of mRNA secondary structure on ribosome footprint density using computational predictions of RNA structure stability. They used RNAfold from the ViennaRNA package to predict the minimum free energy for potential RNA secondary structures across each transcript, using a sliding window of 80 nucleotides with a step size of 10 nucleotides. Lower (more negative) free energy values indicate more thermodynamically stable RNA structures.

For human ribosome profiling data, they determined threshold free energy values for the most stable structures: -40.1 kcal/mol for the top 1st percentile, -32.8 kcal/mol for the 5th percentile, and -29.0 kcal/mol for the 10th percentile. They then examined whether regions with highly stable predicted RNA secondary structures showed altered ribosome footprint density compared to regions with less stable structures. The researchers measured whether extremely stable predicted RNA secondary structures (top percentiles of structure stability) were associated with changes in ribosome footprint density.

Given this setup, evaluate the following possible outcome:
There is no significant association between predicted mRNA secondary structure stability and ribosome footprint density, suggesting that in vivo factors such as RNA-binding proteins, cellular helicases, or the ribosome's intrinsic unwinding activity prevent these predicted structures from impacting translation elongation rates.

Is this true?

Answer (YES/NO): NO